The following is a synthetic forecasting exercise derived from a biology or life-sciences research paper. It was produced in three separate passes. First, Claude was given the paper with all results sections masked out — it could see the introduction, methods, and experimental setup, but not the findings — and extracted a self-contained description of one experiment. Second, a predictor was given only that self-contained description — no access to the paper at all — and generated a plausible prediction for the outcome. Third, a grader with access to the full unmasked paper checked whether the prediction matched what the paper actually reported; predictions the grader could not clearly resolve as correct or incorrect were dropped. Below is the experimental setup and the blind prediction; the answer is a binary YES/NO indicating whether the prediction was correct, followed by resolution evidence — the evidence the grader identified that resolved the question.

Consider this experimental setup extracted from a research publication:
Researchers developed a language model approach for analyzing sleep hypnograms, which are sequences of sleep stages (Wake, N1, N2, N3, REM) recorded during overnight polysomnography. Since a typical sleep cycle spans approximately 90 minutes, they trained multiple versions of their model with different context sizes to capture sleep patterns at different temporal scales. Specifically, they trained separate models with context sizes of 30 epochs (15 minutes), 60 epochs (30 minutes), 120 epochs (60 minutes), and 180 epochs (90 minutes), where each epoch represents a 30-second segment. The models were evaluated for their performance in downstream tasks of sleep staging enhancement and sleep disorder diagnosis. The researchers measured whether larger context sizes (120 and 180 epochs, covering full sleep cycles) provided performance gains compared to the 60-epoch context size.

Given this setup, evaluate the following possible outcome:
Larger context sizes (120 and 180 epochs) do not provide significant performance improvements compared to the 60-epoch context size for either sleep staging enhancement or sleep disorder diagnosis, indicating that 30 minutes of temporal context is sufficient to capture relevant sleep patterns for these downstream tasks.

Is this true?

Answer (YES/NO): YES